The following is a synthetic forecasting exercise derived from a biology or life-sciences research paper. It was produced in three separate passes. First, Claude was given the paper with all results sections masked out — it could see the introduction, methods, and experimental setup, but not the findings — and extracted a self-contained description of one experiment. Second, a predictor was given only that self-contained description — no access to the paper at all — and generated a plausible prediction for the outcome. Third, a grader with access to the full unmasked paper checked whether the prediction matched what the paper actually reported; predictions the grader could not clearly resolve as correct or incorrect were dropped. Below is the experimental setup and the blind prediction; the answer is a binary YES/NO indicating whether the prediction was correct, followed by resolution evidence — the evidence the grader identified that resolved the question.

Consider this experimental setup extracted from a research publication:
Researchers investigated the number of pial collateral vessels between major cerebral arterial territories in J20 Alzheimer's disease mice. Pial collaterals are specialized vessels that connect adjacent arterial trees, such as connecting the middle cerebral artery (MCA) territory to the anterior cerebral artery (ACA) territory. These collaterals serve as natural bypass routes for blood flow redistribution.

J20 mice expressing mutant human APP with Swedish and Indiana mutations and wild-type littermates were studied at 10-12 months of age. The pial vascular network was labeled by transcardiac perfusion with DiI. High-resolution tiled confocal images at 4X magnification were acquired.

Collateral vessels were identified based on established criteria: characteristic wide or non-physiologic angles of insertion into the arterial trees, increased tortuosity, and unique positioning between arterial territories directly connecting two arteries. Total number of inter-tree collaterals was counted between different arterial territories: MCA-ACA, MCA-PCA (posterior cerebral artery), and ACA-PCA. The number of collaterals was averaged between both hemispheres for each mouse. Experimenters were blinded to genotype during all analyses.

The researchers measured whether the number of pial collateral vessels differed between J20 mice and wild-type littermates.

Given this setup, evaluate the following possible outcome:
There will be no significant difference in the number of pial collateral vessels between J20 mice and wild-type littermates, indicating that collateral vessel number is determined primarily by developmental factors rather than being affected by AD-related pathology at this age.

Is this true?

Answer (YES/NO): YES